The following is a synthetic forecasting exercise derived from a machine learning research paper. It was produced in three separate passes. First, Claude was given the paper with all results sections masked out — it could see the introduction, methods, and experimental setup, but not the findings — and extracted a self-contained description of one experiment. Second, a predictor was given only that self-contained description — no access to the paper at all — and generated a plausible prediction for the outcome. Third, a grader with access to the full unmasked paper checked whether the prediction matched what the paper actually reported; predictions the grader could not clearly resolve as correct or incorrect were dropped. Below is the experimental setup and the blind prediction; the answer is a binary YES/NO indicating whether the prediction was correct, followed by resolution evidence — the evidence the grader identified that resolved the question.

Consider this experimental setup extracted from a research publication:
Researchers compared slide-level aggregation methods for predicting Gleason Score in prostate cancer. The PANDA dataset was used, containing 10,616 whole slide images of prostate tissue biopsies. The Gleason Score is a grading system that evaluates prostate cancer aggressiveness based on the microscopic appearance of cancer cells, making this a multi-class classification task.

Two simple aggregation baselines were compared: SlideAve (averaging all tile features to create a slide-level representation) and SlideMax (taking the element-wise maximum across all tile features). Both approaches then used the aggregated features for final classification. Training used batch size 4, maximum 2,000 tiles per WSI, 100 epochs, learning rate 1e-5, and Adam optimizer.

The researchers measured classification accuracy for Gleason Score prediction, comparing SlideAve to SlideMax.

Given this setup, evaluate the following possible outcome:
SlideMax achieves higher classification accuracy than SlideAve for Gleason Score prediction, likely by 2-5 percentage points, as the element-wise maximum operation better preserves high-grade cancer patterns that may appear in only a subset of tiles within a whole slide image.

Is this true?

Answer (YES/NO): NO